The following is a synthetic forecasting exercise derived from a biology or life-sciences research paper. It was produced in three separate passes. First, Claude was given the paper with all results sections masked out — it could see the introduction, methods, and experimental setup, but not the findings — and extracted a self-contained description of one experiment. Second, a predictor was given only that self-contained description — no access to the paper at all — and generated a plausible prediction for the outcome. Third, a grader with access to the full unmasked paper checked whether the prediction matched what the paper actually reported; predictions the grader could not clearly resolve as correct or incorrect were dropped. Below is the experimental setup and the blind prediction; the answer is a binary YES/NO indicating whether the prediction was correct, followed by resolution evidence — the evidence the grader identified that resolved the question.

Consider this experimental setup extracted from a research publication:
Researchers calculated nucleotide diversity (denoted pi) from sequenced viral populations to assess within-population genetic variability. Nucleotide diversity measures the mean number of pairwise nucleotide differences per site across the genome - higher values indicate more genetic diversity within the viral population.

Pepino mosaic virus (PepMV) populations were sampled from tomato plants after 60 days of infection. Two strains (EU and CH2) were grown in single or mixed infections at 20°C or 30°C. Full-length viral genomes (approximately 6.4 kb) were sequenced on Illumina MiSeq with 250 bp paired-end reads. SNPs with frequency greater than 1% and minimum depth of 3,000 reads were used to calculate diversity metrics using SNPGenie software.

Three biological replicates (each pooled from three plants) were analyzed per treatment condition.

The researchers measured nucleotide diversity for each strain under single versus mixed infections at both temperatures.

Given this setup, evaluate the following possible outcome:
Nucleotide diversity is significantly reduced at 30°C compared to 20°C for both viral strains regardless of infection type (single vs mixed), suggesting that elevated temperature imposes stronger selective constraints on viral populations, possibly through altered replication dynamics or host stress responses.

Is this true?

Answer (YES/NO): NO